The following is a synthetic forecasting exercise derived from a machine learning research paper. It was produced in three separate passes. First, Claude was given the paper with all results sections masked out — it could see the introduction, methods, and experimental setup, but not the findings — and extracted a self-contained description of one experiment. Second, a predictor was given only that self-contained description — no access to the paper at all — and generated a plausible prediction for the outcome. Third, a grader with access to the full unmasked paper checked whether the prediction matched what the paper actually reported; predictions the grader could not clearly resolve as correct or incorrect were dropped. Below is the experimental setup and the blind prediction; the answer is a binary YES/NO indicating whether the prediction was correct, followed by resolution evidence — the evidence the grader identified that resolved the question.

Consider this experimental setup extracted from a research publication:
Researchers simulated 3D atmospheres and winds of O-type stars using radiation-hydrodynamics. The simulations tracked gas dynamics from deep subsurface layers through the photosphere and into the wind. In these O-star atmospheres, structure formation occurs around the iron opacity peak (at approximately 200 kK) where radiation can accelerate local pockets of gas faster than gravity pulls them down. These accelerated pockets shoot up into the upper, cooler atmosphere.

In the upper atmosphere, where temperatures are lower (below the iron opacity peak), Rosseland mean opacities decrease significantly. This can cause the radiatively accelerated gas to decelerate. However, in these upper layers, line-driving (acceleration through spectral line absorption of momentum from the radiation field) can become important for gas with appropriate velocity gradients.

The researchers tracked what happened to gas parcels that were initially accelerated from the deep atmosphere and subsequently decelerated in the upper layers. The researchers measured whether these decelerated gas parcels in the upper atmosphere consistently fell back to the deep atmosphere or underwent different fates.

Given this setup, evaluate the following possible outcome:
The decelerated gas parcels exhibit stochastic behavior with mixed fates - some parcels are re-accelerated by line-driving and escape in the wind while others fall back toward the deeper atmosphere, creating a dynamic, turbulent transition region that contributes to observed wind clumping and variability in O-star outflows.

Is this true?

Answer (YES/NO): YES